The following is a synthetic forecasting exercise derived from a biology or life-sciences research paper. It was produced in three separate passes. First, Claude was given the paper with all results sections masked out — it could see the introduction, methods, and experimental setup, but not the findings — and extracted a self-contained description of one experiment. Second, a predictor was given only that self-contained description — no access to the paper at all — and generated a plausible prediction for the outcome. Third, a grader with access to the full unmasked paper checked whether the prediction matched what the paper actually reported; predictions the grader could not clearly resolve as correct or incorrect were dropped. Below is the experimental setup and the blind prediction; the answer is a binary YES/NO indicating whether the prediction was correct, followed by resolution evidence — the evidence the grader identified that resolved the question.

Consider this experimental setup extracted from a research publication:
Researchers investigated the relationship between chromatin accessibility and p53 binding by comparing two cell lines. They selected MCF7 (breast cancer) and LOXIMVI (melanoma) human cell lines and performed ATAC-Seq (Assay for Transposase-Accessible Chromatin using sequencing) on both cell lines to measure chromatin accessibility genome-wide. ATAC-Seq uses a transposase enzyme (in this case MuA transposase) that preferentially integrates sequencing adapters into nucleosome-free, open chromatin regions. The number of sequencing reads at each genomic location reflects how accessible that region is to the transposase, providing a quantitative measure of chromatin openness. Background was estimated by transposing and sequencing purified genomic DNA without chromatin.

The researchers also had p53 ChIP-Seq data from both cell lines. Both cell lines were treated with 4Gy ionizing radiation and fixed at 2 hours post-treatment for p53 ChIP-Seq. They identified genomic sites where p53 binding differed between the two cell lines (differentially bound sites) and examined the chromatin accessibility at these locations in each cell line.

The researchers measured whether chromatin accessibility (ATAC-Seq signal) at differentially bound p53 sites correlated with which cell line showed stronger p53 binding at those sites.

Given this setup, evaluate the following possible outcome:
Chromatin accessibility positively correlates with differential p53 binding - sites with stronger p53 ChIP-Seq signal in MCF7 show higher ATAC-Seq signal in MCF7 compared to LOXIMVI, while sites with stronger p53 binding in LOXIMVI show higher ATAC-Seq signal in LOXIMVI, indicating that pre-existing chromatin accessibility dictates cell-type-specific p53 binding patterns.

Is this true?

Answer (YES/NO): YES